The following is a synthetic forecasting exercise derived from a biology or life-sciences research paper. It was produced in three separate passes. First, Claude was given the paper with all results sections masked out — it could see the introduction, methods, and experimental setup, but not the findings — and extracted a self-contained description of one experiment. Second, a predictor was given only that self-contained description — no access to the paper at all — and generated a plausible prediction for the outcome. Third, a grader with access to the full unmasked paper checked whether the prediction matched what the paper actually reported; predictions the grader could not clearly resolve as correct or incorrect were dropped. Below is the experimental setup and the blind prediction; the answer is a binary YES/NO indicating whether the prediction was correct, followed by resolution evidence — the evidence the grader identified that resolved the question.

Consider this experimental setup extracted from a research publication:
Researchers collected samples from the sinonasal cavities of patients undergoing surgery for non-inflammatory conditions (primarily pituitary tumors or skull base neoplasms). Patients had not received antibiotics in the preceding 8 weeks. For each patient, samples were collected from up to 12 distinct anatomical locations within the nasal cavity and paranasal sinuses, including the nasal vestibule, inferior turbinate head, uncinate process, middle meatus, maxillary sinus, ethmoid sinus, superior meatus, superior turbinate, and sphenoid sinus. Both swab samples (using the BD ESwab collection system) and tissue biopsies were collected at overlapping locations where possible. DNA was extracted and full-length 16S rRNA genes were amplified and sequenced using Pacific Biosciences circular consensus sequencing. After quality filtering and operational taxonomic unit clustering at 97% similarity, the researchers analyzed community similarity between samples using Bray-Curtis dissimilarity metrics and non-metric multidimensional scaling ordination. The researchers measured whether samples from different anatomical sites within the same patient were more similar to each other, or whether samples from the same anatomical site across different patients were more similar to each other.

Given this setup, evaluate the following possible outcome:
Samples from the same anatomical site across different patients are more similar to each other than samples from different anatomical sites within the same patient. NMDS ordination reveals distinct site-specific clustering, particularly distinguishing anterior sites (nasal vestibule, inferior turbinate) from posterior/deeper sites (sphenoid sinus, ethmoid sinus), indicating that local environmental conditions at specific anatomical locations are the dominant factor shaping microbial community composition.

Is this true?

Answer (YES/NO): NO